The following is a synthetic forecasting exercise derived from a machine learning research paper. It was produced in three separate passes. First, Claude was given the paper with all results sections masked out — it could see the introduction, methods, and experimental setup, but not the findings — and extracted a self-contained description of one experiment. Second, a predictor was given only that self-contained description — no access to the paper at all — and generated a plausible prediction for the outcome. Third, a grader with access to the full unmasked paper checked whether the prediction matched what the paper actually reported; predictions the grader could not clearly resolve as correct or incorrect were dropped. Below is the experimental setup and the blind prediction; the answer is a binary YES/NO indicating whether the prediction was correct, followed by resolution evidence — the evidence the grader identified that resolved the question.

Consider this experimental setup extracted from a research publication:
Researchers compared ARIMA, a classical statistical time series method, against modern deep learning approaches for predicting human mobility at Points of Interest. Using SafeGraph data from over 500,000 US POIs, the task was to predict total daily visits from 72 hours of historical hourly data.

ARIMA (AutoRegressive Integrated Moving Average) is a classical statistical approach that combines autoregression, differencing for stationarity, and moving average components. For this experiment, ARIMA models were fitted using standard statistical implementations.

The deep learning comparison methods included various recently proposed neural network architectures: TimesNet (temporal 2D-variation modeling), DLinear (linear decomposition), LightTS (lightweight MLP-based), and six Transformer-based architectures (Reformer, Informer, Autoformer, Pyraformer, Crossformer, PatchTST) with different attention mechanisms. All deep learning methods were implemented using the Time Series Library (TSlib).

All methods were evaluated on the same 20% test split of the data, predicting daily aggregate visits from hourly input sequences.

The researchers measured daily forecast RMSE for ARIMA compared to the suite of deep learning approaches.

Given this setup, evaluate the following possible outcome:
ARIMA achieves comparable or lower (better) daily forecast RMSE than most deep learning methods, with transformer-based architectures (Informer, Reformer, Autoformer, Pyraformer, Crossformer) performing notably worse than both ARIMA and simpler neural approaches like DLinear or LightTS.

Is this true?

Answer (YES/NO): NO